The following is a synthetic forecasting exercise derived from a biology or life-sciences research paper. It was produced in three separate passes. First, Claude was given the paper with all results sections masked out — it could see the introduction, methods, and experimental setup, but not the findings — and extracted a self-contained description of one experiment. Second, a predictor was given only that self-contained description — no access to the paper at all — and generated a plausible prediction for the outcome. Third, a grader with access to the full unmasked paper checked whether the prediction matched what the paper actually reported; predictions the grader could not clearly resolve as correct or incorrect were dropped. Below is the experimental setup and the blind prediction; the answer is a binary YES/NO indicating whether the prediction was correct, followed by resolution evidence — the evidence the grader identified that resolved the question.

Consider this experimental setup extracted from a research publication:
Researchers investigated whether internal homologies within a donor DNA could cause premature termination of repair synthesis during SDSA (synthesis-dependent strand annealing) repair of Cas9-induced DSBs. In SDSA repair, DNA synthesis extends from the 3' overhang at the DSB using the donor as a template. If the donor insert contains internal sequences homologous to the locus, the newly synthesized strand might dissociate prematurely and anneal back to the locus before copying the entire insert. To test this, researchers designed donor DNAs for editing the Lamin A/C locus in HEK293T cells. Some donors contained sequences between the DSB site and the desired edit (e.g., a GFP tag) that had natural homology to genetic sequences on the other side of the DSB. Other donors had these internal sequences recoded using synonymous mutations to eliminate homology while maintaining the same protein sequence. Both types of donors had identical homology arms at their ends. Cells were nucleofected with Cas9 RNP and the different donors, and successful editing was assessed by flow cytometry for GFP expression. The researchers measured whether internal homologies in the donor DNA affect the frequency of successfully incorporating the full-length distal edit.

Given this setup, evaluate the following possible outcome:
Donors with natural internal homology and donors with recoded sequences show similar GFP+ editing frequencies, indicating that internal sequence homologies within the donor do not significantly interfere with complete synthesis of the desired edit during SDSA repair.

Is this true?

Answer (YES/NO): NO